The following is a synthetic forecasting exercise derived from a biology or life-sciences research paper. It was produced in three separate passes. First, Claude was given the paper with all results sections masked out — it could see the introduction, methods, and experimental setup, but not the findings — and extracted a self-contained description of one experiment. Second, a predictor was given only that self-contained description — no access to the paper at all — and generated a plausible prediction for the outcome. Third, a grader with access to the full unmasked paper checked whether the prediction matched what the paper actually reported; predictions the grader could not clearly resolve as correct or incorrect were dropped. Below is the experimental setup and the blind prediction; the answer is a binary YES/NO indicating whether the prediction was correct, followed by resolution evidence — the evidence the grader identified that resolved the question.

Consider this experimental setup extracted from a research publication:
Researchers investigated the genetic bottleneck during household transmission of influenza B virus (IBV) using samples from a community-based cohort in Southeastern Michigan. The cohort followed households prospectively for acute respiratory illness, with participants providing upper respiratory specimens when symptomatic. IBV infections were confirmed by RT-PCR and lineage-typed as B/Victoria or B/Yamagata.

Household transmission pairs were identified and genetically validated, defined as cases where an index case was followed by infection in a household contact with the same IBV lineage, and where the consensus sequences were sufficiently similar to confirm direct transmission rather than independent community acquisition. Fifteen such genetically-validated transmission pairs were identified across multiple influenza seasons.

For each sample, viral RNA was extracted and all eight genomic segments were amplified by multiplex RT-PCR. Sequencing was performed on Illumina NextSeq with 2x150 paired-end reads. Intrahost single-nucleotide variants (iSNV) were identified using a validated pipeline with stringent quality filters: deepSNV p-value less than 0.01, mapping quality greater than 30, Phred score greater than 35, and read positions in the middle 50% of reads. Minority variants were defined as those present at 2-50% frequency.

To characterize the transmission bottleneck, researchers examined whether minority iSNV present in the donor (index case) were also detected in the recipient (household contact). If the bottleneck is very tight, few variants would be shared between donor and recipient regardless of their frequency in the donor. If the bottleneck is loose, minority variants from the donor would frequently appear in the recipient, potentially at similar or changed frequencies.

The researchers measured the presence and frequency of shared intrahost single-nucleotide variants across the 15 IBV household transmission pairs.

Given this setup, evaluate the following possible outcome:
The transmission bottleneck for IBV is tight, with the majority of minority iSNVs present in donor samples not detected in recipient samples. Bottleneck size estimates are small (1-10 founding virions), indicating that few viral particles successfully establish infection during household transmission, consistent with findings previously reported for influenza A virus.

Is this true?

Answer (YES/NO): NO